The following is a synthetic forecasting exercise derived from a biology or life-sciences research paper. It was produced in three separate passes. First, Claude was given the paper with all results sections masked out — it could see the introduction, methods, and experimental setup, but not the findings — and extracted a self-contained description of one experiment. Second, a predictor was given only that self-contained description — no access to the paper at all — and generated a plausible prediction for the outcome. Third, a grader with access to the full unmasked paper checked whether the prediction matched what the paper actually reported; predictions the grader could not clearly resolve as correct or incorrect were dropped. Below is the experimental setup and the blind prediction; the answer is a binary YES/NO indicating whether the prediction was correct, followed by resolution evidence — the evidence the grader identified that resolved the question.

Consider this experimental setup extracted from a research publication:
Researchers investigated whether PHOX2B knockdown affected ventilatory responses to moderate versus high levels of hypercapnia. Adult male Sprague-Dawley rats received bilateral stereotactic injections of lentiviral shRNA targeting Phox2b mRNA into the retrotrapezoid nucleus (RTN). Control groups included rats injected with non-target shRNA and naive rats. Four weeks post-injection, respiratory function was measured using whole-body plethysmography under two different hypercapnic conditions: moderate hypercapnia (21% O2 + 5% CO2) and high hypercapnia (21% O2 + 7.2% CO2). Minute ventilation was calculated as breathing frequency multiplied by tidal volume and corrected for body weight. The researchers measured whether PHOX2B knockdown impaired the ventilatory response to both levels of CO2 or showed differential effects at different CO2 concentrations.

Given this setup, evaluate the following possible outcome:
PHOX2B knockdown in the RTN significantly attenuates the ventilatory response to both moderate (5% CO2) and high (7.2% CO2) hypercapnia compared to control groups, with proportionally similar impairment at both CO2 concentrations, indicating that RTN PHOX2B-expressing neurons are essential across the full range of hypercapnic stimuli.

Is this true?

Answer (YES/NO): NO